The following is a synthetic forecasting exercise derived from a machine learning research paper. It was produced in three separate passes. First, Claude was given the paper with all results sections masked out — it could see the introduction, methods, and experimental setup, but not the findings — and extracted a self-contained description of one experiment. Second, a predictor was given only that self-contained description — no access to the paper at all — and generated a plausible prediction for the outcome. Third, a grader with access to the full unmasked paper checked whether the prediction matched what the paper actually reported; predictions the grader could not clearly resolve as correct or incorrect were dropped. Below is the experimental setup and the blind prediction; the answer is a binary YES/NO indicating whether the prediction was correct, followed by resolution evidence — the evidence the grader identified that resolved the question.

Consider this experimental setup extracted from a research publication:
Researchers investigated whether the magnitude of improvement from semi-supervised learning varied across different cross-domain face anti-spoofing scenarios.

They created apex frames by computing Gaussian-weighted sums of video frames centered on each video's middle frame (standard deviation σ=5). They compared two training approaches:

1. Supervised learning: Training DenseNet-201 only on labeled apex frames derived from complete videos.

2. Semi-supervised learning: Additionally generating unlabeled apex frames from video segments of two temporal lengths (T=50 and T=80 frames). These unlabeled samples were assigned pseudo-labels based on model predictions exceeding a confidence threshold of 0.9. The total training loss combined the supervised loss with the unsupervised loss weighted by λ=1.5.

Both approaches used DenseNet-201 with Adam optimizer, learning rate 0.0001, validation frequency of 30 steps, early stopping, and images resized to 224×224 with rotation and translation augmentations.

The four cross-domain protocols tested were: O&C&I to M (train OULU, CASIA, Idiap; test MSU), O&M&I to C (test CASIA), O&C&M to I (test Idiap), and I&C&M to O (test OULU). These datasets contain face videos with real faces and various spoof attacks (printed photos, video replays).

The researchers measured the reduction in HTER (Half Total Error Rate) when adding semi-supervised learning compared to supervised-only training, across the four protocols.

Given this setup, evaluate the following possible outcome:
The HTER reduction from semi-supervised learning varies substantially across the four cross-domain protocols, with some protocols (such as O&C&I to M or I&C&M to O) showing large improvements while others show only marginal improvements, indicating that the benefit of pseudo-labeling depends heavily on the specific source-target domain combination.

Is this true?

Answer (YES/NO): NO